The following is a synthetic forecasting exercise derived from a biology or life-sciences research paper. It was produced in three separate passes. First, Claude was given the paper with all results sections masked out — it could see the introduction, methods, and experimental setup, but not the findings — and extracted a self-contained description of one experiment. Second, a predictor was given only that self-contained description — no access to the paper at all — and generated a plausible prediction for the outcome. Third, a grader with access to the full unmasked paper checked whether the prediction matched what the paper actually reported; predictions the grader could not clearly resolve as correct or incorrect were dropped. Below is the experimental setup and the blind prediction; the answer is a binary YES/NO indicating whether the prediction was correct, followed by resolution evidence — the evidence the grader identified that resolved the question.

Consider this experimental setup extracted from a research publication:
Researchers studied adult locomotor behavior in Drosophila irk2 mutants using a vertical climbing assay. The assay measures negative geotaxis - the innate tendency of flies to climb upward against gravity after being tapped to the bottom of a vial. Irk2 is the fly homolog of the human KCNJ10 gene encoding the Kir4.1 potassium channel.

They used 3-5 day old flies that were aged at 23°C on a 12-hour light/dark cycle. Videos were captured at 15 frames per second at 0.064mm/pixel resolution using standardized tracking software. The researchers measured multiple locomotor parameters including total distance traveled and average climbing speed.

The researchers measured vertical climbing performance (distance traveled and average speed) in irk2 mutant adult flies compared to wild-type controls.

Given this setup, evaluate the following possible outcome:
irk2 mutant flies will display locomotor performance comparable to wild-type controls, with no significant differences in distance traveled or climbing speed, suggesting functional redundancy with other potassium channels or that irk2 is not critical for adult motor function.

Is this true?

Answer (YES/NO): NO